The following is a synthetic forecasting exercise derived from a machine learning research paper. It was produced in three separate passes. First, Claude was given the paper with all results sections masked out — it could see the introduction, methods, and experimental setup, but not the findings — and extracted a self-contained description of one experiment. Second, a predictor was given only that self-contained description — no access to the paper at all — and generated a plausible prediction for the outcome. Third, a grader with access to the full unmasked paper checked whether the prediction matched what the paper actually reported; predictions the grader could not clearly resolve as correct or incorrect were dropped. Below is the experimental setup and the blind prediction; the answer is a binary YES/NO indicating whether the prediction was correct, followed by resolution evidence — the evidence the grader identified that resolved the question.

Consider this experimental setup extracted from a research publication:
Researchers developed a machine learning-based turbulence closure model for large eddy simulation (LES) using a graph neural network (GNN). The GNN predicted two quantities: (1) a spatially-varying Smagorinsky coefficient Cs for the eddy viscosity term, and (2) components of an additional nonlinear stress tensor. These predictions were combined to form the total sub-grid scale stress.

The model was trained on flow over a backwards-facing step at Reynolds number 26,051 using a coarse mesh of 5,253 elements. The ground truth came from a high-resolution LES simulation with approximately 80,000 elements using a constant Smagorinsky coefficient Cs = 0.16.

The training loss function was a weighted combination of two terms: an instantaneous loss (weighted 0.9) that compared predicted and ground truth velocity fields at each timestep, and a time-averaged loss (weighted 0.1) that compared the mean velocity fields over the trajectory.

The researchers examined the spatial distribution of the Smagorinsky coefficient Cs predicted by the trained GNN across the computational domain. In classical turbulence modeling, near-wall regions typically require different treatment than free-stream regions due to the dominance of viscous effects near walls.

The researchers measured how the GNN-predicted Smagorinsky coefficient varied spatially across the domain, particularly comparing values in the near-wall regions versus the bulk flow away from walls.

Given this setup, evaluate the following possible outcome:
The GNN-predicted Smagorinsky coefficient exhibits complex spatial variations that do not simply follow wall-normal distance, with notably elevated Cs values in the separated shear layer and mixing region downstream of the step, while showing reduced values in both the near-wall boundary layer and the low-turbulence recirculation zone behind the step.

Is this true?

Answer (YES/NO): NO